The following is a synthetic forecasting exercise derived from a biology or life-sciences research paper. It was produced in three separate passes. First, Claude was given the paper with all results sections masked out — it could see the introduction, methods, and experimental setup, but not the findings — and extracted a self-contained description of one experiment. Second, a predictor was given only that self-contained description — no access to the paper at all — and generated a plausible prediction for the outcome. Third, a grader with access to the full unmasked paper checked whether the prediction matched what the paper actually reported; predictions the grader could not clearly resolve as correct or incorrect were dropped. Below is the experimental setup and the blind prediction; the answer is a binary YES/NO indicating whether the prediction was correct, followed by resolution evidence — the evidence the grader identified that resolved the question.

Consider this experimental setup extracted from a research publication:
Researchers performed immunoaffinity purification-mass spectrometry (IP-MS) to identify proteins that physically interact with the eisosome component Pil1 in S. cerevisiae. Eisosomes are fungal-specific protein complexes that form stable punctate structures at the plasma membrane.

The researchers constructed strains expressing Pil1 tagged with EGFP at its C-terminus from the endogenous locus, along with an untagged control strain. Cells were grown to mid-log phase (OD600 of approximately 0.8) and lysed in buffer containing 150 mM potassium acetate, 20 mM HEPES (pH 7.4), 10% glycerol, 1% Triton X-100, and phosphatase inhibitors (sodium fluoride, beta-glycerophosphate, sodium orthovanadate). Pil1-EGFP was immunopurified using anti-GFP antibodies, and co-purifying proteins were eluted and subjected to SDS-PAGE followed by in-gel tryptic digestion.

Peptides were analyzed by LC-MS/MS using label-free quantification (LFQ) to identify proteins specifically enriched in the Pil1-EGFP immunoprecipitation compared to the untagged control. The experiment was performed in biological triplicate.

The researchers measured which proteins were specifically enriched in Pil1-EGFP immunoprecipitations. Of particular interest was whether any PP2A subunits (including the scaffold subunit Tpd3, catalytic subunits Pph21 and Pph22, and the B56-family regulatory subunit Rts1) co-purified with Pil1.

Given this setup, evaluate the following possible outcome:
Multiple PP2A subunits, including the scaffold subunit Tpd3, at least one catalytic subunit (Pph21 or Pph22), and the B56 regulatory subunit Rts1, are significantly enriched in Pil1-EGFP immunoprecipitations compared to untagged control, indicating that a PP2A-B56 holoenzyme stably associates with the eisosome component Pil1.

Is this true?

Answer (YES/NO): NO